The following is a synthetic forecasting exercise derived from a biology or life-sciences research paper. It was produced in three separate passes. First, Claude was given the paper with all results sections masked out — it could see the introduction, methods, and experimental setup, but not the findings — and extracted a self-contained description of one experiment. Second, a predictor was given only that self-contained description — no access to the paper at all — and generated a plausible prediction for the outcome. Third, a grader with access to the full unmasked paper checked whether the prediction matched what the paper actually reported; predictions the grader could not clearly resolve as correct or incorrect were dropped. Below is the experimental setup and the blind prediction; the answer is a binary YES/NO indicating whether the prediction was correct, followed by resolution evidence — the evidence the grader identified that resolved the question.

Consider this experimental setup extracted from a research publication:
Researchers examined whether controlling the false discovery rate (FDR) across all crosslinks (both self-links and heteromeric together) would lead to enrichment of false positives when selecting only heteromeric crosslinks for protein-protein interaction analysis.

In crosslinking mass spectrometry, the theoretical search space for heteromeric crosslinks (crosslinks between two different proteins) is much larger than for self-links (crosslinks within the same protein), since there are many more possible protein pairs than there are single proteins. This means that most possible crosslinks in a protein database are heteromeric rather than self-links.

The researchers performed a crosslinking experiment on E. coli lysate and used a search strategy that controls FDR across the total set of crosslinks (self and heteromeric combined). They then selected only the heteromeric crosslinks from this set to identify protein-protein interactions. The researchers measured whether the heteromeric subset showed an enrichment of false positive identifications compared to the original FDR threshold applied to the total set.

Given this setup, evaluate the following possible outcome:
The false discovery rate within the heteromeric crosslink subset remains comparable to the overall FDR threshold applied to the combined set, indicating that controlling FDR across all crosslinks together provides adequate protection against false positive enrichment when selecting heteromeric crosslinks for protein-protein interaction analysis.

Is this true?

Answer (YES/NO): NO